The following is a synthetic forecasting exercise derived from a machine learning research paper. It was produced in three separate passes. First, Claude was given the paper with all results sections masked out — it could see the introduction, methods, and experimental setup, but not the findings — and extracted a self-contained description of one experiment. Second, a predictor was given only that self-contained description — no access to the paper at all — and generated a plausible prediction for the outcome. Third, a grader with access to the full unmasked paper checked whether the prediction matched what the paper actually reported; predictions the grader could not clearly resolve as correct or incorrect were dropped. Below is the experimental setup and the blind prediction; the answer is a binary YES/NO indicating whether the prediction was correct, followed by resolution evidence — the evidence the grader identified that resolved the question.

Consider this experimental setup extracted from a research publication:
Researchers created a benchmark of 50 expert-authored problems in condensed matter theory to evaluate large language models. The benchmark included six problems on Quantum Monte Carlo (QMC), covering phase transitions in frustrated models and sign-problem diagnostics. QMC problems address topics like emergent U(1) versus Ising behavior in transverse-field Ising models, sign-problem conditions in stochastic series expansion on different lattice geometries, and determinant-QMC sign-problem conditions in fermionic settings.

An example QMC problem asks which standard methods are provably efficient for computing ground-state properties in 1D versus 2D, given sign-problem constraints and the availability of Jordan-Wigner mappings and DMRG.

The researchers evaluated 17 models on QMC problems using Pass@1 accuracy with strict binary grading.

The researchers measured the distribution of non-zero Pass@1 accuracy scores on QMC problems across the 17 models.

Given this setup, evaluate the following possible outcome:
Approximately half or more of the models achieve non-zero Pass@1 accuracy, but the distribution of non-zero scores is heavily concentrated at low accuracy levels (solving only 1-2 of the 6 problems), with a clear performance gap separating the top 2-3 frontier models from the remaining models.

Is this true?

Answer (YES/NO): NO